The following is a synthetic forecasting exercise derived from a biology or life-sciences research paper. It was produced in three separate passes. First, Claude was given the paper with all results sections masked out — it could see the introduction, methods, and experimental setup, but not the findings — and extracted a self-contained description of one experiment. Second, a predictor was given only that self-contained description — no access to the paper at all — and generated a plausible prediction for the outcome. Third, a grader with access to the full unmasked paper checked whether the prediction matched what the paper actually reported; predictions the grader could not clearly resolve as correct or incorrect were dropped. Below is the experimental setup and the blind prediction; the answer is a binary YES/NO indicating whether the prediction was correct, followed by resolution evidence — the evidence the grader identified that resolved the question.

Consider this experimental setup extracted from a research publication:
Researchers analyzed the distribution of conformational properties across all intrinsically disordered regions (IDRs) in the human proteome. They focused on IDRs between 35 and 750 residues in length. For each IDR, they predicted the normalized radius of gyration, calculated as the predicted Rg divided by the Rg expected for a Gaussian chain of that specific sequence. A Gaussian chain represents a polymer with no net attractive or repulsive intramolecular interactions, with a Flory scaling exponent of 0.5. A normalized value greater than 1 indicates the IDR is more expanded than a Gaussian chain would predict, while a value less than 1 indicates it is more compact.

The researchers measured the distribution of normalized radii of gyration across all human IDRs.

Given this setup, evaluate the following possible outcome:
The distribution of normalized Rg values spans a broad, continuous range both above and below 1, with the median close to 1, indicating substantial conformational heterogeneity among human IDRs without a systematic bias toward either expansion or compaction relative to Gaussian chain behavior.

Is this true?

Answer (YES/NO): NO